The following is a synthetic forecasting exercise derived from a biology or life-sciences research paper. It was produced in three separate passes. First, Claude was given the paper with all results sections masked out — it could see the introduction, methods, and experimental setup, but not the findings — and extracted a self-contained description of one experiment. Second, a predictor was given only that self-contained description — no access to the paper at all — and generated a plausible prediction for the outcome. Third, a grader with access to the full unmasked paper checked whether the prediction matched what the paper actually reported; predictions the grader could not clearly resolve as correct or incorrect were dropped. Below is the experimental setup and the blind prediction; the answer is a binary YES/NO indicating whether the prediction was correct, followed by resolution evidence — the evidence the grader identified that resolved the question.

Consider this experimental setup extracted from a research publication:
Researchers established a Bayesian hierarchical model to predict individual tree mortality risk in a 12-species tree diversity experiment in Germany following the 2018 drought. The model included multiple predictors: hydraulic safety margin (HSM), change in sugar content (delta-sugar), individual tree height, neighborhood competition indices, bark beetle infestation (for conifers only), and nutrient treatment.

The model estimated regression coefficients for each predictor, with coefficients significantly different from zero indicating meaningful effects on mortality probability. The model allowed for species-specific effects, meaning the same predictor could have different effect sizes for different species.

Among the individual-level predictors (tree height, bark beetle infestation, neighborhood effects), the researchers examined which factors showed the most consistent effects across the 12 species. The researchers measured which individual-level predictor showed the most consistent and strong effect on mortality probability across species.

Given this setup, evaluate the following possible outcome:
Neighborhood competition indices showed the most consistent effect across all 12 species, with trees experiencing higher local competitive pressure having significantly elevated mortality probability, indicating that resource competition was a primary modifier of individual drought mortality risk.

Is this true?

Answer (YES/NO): NO